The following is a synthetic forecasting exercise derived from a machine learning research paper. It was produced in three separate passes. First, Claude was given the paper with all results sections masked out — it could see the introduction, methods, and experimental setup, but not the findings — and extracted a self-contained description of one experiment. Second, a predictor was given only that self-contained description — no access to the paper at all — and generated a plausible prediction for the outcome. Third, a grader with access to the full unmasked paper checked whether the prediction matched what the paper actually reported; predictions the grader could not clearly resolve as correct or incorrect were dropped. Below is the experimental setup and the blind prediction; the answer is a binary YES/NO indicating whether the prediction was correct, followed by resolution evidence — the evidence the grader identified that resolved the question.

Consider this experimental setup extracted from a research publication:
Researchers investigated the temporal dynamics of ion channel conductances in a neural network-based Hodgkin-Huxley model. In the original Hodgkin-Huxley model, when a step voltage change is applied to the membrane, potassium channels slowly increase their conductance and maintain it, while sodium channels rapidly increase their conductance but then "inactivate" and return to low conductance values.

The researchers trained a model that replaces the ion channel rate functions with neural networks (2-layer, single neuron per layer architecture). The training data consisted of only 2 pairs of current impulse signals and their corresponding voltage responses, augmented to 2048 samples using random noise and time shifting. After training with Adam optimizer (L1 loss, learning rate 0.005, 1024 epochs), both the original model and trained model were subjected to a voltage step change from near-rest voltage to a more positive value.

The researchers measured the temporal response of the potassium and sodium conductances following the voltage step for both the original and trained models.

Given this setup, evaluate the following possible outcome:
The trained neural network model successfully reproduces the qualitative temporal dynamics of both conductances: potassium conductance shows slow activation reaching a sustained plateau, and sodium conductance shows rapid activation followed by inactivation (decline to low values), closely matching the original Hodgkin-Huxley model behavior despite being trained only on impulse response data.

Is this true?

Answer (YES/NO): NO